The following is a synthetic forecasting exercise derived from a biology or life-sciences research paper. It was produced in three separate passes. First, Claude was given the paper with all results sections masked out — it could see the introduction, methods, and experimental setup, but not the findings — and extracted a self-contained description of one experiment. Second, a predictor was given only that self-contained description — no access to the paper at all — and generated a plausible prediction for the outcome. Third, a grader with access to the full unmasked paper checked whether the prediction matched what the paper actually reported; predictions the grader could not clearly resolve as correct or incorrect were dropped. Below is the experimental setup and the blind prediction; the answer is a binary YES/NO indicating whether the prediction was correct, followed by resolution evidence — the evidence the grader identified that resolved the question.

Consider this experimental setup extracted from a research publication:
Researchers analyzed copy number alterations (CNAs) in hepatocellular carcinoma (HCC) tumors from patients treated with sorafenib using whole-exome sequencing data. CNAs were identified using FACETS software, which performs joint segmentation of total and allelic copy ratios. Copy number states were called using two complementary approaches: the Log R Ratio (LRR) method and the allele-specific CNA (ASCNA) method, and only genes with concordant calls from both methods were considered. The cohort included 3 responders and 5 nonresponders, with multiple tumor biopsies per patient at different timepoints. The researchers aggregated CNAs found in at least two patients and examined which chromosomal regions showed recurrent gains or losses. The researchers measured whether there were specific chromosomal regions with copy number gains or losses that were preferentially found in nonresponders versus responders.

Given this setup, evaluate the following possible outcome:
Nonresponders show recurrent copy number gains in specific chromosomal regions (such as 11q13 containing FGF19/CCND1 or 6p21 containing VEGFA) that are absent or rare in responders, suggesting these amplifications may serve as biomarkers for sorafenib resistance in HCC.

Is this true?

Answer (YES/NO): NO